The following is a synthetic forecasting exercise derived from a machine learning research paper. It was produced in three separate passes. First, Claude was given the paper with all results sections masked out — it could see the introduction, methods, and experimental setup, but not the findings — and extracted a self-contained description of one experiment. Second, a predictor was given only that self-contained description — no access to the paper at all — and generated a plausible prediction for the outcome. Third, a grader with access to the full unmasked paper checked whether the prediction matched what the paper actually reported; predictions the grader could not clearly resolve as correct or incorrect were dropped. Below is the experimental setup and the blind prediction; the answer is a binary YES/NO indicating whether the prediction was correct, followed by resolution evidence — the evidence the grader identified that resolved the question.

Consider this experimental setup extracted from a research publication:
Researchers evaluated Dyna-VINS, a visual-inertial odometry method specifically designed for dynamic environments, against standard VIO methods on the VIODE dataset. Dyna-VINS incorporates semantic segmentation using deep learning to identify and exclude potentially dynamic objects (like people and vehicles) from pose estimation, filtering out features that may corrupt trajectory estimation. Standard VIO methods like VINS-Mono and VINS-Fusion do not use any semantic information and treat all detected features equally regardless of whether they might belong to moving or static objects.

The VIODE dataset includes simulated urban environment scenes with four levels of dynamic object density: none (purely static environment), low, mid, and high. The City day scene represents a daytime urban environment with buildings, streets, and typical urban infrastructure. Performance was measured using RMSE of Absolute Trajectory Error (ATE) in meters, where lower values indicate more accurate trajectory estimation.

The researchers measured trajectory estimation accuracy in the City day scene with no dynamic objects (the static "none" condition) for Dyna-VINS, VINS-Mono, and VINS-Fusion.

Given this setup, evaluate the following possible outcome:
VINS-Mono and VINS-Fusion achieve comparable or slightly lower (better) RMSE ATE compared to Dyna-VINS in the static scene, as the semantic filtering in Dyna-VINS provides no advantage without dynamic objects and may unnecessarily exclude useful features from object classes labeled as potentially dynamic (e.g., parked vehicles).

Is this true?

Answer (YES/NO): NO